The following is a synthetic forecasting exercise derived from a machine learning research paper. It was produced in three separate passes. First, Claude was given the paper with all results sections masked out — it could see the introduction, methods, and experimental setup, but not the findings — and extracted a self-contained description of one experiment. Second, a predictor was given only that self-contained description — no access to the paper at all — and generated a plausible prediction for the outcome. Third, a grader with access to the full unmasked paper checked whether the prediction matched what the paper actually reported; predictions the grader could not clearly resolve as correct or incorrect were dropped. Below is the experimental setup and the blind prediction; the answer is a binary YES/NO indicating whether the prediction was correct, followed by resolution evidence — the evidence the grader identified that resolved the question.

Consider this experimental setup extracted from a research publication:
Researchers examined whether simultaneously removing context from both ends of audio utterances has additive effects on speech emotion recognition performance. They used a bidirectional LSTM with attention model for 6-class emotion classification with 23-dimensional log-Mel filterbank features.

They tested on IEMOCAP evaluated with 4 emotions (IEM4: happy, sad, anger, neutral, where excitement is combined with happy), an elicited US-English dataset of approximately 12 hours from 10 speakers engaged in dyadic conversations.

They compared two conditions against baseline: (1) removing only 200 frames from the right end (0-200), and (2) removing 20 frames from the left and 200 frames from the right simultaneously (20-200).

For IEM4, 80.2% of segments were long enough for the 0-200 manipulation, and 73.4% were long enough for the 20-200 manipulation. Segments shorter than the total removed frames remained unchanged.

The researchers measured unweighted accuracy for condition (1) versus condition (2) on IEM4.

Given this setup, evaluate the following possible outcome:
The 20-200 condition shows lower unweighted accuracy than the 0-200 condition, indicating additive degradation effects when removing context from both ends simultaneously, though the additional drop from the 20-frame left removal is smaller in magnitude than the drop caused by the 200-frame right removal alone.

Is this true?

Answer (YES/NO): NO